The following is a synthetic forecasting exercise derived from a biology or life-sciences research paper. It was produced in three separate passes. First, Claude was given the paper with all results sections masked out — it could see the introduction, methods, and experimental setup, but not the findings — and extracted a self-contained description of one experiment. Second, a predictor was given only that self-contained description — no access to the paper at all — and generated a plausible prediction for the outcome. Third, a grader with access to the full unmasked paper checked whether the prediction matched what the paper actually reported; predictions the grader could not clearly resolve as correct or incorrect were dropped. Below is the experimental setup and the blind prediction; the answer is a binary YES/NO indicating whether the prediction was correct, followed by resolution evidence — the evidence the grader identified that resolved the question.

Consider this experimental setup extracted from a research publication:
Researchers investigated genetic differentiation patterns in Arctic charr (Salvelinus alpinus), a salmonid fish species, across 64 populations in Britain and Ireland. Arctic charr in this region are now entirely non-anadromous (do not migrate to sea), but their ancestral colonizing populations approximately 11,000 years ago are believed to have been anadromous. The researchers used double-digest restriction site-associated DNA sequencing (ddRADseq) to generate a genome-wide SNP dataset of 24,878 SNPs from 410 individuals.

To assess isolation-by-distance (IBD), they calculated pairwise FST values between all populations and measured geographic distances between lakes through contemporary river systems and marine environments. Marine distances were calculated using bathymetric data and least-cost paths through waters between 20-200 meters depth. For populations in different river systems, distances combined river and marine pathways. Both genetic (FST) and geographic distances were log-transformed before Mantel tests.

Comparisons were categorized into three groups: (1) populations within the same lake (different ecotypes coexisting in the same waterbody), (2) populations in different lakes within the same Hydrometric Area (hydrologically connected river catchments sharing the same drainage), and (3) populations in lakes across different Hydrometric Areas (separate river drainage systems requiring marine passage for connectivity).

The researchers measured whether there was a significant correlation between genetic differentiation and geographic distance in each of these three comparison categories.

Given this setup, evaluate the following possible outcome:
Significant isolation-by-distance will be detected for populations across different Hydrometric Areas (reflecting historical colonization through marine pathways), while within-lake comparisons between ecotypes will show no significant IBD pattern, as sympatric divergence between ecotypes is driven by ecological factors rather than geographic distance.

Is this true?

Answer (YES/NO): NO